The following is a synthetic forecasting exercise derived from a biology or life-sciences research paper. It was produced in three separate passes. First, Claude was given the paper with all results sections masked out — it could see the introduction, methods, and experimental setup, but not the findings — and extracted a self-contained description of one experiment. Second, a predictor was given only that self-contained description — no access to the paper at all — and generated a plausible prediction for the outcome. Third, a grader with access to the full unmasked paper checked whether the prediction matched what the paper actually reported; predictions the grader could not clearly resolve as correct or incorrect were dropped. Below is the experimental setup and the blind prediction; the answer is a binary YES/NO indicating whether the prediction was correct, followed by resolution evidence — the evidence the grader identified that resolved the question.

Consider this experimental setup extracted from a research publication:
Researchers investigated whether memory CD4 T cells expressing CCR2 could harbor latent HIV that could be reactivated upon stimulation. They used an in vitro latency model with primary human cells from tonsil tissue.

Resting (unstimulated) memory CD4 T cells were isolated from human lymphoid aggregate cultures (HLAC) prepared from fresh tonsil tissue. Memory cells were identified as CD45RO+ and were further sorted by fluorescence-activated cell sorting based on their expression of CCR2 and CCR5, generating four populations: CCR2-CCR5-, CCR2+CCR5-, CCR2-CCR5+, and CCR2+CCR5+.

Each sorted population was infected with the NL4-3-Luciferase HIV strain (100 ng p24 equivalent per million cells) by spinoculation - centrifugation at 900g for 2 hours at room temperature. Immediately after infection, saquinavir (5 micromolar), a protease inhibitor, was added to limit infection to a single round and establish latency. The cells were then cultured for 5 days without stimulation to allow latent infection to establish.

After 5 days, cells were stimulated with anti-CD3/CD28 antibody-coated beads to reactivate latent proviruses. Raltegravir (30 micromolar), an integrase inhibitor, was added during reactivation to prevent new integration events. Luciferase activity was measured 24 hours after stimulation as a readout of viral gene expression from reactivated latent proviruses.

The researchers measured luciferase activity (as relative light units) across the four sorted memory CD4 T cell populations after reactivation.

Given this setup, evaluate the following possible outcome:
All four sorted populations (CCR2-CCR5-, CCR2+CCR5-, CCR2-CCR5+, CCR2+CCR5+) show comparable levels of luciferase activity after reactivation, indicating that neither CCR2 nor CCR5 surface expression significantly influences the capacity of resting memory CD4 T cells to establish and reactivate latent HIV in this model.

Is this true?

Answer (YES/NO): NO